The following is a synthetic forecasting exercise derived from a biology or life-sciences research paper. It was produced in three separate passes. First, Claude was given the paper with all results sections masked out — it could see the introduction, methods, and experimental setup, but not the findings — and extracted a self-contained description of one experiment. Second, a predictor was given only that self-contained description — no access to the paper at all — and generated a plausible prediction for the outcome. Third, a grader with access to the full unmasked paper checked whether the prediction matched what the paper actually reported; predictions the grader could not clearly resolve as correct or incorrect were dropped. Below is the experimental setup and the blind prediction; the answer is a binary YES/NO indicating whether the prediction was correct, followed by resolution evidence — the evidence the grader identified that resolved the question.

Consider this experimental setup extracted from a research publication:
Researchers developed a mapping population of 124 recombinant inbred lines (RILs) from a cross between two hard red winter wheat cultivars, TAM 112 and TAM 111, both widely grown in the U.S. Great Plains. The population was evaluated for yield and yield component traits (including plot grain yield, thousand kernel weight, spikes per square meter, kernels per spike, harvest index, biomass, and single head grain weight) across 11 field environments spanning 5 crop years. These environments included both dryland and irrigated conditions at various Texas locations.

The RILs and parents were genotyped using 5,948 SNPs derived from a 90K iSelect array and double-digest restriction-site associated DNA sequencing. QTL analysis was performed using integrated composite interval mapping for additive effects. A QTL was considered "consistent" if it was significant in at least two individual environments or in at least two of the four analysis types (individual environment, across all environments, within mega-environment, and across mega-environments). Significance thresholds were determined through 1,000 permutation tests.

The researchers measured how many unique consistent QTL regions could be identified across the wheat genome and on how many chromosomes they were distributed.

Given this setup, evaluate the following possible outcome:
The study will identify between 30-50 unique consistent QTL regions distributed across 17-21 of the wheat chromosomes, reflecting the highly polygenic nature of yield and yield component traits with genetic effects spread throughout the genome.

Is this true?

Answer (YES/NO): NO